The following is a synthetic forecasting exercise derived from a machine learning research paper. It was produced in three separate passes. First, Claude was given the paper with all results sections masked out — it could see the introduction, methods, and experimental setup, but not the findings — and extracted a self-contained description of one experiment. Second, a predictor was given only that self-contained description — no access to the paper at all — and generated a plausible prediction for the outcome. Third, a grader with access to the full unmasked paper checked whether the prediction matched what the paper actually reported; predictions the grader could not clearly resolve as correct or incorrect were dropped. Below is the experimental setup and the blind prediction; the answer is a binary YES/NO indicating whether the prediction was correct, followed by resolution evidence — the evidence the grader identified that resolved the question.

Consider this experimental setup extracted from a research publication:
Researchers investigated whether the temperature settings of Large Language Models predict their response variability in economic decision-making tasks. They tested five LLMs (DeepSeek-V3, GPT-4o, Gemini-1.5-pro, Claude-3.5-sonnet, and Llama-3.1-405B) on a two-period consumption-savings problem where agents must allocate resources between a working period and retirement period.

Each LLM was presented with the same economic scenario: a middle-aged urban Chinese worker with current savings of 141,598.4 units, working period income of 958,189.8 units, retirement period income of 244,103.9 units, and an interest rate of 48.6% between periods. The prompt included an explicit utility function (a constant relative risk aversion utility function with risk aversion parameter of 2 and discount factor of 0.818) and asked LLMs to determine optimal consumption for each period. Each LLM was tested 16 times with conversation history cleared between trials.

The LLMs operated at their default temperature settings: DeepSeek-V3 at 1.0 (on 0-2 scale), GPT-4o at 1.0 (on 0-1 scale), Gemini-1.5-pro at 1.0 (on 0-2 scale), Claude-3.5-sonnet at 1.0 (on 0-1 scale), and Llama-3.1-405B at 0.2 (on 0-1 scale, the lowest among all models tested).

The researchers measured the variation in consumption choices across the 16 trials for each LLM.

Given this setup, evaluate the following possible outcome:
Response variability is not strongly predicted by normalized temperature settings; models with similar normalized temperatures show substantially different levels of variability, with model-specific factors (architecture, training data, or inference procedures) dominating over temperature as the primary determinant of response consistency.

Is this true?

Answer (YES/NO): YES